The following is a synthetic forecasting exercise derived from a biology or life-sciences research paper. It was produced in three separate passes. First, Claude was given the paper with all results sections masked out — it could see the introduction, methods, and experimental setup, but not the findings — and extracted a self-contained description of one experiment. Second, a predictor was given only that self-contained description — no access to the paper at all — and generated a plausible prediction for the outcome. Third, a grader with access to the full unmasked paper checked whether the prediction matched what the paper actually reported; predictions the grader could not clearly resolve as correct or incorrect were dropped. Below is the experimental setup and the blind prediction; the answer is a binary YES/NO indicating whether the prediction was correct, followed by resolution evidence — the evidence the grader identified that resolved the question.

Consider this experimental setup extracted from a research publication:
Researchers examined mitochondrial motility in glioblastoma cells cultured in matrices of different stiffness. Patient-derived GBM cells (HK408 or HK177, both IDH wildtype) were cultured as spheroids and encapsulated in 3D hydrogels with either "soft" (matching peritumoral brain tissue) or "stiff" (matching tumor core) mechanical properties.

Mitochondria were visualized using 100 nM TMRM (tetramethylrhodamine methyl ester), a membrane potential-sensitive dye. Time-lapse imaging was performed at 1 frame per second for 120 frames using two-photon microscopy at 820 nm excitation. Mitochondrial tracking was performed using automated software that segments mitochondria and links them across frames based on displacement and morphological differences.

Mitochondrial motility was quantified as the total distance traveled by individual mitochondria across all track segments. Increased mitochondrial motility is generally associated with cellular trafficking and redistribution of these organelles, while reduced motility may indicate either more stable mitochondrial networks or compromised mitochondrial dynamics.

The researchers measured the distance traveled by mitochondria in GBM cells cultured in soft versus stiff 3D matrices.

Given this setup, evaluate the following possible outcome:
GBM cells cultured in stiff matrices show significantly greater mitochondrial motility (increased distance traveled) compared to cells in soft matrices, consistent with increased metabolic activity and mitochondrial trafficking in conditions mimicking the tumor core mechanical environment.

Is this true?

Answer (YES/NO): YES